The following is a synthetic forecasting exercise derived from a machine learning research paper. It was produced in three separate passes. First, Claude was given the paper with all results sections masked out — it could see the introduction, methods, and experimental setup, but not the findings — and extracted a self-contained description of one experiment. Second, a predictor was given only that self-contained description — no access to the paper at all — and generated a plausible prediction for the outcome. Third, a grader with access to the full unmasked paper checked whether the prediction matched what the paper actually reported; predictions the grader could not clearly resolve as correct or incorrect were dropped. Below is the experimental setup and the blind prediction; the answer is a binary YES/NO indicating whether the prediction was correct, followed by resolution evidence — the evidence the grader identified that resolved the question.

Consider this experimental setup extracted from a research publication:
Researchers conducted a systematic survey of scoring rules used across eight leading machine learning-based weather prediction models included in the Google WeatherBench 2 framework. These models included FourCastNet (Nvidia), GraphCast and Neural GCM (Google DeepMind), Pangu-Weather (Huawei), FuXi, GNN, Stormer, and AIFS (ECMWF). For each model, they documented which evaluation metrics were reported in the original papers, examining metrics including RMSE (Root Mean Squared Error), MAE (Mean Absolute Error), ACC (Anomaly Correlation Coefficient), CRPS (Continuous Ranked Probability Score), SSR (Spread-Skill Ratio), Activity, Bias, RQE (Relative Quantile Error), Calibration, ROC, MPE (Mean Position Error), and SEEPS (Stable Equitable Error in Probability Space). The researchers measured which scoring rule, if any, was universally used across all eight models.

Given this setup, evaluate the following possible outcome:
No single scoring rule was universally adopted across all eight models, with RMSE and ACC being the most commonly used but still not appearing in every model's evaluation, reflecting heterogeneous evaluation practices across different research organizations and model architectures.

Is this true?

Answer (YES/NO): NO